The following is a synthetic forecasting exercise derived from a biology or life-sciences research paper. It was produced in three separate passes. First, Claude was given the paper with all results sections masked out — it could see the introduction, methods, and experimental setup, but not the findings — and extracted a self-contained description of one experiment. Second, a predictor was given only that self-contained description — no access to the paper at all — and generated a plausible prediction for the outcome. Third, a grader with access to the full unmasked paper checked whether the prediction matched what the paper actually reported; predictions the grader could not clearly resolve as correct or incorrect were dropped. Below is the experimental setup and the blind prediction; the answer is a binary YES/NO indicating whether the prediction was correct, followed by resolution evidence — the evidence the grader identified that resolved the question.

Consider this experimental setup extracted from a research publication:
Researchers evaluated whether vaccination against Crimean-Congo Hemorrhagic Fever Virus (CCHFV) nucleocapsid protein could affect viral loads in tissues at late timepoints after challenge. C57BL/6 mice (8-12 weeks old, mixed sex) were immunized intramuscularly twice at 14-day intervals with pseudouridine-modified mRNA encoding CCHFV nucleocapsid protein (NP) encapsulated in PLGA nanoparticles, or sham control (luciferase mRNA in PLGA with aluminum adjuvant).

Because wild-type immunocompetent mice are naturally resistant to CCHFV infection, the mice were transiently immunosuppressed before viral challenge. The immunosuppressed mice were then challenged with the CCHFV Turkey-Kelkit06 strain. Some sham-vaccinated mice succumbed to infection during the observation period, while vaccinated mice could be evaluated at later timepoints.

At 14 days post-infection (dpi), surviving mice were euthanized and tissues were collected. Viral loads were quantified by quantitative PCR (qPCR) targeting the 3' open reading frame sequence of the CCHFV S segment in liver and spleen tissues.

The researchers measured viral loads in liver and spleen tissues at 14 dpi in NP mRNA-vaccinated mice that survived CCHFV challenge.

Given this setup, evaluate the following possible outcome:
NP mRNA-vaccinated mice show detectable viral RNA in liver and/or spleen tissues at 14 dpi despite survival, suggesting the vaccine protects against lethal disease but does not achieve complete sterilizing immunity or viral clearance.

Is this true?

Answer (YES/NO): NO